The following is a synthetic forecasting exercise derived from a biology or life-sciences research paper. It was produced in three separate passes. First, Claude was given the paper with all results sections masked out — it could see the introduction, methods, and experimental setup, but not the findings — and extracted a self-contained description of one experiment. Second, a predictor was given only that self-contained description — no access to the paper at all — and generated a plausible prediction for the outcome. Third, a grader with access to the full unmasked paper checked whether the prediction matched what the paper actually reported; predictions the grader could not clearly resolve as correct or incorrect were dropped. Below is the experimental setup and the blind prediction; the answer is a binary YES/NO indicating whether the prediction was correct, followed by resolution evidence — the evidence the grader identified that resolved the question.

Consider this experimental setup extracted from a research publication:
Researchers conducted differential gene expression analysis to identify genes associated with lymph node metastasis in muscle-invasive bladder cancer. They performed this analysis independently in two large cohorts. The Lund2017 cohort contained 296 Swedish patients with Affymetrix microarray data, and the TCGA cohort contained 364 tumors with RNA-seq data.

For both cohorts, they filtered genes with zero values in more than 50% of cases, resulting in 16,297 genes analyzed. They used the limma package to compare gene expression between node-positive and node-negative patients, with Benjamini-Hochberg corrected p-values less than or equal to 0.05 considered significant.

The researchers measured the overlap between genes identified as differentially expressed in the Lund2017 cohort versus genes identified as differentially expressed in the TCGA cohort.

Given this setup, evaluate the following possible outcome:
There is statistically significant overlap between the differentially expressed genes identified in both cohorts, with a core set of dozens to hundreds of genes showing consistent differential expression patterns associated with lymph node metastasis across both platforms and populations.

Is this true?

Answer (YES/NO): NO